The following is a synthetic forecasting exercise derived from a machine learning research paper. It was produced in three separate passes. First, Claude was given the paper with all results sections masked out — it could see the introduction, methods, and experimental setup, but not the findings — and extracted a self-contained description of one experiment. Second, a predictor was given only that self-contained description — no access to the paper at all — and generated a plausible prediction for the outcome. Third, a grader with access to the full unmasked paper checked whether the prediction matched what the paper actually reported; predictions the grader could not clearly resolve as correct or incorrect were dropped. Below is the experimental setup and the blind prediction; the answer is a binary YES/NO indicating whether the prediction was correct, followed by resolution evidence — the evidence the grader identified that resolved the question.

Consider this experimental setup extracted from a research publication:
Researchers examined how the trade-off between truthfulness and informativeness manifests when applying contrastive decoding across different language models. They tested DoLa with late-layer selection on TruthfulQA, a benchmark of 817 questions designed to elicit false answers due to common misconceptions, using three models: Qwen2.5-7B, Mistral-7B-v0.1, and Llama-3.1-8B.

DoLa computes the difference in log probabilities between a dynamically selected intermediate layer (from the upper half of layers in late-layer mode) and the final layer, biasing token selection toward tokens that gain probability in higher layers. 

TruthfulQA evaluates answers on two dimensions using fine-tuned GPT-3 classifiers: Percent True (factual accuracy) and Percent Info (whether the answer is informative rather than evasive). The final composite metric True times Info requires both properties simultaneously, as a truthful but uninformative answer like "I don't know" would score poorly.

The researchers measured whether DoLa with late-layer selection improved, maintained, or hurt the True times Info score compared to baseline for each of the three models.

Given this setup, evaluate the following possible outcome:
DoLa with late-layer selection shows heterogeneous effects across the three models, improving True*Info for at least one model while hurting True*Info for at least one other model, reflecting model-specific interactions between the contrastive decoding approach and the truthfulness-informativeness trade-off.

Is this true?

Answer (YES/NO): YES